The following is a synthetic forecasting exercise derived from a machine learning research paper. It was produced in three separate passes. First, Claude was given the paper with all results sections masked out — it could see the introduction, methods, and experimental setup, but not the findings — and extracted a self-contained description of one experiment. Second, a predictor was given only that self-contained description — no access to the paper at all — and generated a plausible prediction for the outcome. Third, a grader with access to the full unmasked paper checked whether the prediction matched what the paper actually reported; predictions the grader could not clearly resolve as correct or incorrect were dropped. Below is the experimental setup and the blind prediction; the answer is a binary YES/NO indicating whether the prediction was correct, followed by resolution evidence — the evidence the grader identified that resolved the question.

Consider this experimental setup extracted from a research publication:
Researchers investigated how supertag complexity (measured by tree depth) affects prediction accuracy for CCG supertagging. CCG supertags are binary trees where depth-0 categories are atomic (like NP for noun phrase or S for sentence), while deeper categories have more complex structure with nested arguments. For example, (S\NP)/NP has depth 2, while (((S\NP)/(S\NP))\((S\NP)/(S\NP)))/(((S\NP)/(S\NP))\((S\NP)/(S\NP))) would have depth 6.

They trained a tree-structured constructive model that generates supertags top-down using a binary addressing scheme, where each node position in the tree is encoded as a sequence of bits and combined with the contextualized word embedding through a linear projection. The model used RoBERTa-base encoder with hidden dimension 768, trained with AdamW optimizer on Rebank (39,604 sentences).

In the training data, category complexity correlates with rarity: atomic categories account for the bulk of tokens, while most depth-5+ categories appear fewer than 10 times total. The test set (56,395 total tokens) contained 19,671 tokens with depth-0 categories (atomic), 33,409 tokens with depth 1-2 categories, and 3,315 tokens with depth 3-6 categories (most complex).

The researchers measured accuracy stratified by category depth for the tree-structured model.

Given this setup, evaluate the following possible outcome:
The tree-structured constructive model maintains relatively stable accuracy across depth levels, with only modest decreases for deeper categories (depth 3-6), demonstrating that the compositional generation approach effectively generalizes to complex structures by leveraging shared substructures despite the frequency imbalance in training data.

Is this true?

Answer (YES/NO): NO